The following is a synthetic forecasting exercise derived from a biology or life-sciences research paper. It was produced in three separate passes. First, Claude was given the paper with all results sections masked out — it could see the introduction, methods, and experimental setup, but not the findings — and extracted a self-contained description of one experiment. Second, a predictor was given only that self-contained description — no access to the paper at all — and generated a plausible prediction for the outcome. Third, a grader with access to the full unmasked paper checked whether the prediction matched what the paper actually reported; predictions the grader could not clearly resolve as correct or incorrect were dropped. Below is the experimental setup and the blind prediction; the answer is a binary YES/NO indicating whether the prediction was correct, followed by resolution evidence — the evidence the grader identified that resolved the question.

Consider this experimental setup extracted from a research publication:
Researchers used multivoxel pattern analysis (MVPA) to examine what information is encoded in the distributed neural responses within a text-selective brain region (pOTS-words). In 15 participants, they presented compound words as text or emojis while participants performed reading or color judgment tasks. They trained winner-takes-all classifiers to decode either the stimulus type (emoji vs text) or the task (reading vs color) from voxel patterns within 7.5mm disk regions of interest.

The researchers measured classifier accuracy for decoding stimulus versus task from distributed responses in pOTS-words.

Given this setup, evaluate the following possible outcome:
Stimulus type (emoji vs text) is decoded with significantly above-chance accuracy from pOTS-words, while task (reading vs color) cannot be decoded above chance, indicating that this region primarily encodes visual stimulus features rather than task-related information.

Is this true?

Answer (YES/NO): NO